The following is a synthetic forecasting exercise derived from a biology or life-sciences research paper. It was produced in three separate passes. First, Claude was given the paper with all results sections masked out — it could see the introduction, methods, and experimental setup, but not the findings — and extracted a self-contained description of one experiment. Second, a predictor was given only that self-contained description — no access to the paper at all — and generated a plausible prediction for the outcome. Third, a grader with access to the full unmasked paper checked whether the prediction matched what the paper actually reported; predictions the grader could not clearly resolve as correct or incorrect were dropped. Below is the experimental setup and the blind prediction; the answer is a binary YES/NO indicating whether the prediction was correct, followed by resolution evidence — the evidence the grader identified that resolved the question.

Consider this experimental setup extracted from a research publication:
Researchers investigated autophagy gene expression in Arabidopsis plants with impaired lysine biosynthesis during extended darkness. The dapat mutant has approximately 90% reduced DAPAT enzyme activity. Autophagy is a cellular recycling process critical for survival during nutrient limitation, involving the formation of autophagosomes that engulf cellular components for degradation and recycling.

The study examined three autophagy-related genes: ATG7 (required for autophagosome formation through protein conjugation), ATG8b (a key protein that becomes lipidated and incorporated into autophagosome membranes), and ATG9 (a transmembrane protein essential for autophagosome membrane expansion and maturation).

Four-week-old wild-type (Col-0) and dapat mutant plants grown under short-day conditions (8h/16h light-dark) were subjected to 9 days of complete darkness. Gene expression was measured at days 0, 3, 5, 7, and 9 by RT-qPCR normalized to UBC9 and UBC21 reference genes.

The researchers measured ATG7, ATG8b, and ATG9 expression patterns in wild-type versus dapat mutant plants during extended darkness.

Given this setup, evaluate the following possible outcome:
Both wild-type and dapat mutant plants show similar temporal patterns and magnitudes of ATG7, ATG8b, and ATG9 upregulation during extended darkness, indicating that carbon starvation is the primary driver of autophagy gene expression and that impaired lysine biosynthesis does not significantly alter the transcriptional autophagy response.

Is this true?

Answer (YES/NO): NO